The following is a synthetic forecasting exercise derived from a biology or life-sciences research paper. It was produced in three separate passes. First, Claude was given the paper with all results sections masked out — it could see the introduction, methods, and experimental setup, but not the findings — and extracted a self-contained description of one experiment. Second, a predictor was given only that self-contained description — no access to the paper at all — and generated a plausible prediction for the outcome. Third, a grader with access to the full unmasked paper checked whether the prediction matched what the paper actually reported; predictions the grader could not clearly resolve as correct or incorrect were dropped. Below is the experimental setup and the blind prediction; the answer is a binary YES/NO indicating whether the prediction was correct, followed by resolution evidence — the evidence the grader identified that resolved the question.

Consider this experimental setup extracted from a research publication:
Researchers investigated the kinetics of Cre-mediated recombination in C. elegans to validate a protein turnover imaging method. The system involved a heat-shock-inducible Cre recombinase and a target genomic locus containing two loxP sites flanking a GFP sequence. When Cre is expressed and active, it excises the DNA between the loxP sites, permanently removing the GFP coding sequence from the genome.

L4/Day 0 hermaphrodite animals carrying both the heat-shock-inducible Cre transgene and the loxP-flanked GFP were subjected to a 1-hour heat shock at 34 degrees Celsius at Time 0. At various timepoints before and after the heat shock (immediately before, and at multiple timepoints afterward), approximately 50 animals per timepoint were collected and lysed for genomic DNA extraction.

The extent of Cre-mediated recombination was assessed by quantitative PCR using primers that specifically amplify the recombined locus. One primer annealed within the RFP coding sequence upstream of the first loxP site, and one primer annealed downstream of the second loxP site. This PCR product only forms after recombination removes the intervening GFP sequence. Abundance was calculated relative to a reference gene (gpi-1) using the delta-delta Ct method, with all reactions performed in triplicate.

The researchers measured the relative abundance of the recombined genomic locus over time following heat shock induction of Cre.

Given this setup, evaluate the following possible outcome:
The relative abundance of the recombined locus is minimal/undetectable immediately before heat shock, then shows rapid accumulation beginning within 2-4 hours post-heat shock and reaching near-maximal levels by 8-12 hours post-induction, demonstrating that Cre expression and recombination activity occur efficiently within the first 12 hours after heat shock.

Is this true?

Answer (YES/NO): NO